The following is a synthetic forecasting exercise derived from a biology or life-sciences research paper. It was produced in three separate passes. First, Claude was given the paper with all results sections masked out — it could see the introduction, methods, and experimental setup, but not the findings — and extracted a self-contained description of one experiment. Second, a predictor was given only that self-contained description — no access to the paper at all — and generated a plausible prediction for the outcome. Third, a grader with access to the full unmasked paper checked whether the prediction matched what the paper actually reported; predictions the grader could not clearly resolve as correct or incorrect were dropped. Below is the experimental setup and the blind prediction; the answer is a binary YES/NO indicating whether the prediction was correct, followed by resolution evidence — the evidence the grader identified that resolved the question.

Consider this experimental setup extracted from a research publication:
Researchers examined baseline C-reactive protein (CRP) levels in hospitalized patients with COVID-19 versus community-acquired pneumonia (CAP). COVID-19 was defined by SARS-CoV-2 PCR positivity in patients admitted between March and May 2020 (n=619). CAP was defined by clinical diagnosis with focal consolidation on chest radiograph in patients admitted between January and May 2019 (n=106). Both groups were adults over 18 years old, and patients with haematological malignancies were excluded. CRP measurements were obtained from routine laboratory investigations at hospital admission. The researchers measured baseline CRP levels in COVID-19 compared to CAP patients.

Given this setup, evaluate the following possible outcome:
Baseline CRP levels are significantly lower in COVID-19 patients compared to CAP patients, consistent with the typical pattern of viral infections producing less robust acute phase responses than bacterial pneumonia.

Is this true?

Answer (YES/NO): YES